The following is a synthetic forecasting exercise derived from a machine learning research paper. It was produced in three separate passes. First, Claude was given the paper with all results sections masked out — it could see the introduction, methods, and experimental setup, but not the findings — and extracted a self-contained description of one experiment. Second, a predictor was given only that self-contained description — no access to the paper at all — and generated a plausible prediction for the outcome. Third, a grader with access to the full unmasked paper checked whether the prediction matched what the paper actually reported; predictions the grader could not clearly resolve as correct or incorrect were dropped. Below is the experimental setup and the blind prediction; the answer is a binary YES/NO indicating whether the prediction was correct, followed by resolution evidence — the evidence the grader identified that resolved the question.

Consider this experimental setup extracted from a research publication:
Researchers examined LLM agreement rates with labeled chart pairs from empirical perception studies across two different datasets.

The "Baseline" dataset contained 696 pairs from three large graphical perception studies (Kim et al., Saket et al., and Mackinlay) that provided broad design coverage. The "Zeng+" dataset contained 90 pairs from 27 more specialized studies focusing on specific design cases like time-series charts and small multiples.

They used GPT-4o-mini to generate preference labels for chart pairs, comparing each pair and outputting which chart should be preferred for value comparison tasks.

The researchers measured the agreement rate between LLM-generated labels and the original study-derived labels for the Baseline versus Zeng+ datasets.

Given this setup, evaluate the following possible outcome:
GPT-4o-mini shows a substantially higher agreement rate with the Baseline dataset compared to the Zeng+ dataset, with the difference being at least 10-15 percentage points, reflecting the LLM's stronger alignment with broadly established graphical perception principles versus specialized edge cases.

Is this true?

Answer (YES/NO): NO